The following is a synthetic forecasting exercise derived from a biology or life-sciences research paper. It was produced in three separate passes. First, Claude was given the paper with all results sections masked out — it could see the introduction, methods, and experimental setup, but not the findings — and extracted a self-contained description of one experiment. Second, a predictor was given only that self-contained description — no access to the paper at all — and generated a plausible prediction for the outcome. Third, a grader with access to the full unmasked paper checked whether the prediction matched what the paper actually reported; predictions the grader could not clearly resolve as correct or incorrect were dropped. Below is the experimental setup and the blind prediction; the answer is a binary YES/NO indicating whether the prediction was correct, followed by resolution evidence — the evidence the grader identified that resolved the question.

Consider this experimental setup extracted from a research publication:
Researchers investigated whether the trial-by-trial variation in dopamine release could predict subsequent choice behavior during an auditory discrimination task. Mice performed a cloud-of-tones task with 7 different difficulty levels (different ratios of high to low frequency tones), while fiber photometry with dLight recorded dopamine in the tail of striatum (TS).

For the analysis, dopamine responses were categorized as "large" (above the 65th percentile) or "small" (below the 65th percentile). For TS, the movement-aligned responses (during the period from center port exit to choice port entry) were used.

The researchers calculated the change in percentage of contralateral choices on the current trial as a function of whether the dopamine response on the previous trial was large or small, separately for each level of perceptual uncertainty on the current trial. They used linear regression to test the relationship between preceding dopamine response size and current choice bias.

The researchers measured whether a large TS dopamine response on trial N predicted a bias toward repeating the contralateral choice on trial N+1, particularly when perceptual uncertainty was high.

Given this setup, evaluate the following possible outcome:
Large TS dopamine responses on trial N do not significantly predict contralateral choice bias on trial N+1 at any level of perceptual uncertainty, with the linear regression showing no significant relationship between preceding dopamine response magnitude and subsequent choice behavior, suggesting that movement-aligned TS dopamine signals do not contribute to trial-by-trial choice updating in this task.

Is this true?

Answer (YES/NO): NO